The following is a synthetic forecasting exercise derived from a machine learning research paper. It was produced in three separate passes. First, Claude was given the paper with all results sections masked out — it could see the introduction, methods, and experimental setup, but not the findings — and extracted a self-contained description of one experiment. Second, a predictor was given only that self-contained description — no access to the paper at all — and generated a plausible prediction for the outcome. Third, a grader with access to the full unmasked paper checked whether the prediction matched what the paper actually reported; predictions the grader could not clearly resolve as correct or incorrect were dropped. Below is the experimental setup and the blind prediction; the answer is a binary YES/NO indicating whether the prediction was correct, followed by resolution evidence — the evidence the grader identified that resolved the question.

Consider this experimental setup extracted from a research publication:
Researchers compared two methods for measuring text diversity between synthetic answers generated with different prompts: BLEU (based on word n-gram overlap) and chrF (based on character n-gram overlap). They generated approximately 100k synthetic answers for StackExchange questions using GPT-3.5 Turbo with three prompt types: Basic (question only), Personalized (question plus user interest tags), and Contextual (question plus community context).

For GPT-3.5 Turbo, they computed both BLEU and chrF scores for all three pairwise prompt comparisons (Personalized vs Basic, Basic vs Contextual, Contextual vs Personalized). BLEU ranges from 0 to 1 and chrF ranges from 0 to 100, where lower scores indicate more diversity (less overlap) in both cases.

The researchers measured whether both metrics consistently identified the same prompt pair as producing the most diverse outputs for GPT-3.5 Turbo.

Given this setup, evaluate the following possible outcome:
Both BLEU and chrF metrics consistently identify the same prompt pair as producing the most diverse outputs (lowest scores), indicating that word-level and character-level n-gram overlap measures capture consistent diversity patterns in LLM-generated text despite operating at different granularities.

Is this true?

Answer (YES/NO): YES